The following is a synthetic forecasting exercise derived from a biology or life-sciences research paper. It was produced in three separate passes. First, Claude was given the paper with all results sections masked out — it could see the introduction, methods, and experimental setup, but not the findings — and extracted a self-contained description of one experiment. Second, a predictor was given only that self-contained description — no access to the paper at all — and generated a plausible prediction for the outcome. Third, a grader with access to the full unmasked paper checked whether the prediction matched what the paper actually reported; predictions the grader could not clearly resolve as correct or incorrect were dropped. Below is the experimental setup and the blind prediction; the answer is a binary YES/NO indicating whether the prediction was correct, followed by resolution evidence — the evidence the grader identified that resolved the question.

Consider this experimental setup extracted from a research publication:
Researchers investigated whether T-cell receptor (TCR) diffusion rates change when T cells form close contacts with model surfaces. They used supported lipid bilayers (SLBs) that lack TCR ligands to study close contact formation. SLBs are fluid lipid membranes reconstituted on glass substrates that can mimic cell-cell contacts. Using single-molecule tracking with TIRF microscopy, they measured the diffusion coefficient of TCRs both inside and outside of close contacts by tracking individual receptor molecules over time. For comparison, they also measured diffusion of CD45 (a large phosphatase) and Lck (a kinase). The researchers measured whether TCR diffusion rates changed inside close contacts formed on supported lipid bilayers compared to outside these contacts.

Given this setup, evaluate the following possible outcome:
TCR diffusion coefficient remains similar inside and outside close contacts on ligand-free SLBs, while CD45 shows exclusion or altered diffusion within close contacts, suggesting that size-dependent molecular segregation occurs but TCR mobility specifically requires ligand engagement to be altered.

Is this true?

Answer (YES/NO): NO